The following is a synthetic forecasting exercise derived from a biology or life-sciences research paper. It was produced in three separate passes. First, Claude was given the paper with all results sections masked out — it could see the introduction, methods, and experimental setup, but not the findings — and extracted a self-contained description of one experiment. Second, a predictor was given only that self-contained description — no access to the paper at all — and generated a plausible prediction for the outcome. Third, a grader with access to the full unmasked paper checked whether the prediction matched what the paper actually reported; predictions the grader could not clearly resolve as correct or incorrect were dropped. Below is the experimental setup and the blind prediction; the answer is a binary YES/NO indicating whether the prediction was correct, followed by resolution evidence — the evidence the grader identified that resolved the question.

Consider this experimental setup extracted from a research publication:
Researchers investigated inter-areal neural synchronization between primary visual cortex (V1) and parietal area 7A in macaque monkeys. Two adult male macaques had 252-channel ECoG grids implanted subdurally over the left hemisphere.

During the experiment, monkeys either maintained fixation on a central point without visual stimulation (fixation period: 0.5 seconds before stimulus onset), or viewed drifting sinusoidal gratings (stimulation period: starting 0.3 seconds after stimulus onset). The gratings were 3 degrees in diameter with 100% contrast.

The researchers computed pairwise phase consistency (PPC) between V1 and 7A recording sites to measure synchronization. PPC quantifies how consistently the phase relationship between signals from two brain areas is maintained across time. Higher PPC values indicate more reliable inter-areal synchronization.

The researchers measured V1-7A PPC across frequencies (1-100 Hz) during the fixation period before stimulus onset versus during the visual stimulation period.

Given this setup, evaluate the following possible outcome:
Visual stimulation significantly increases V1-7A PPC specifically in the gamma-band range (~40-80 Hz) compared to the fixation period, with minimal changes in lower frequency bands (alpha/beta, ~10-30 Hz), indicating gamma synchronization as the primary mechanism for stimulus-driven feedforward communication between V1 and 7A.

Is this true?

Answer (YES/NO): NO